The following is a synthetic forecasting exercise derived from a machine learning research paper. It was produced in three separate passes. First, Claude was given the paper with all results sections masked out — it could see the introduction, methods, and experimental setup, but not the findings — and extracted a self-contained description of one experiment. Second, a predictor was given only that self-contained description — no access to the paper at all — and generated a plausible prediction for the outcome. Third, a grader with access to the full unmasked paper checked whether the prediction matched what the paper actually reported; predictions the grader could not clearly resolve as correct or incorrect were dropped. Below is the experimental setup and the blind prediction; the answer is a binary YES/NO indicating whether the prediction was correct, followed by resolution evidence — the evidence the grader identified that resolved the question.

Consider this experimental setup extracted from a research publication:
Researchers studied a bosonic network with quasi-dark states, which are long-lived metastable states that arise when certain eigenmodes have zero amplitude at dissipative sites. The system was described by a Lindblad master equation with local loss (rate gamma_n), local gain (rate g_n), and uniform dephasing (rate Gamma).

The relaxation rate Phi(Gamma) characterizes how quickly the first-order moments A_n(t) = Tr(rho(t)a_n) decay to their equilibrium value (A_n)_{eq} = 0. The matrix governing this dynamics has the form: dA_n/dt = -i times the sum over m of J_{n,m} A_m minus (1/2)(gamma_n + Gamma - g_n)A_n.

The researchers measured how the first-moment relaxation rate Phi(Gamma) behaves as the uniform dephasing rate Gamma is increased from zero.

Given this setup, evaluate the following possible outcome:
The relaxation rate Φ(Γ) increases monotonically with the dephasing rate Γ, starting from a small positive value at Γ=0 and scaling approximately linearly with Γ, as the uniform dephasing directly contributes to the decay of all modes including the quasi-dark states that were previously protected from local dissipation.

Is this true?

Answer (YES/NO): YES